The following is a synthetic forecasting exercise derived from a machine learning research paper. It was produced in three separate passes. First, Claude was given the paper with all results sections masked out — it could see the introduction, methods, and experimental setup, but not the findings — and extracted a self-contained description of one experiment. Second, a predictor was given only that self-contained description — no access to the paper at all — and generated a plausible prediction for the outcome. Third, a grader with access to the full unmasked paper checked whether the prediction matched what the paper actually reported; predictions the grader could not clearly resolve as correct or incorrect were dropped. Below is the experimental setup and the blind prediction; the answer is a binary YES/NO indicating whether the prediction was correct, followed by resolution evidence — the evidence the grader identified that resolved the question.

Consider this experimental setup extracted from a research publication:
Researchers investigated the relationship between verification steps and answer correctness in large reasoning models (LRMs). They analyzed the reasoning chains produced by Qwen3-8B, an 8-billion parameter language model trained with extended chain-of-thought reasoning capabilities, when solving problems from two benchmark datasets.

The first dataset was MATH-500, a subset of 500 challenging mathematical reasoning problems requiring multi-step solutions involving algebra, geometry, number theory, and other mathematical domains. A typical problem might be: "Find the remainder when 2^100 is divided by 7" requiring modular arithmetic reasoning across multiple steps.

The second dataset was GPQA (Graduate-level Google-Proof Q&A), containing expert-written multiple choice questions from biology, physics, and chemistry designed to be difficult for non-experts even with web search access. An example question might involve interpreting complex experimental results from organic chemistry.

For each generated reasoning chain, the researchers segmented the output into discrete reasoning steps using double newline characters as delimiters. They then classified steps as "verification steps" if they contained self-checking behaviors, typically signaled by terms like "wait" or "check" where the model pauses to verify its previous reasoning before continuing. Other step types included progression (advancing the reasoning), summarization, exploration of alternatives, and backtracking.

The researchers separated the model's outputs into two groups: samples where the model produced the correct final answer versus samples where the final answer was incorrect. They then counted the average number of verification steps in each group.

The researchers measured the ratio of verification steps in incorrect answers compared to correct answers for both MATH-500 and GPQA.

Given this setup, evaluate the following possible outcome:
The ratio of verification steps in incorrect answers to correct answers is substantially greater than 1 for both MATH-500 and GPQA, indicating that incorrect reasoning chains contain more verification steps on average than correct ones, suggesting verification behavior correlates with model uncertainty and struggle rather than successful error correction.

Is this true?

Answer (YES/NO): YES